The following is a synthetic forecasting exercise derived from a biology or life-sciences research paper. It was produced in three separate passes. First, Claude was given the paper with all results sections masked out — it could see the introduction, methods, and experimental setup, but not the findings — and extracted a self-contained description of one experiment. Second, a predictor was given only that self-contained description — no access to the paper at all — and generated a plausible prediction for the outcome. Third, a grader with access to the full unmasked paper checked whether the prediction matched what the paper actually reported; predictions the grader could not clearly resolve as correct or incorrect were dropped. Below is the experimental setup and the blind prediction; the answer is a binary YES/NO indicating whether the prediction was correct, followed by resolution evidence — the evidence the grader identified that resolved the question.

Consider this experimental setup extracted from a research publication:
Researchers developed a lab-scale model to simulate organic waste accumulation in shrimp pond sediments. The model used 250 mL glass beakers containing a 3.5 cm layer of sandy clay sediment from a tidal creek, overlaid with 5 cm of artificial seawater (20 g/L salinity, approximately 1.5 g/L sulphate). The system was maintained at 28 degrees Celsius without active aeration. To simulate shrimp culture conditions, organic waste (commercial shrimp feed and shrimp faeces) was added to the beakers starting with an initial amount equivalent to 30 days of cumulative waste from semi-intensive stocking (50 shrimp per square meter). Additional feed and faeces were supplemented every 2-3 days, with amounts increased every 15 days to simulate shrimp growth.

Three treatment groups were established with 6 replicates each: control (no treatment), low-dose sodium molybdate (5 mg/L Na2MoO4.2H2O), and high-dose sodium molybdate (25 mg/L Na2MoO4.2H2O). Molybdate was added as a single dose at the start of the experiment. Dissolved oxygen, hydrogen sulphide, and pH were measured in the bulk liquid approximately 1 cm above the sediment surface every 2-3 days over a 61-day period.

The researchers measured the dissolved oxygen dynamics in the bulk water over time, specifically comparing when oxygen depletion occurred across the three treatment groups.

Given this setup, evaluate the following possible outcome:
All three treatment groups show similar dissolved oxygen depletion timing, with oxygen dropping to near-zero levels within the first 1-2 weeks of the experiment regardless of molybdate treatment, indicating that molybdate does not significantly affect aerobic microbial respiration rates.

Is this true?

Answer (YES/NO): YES